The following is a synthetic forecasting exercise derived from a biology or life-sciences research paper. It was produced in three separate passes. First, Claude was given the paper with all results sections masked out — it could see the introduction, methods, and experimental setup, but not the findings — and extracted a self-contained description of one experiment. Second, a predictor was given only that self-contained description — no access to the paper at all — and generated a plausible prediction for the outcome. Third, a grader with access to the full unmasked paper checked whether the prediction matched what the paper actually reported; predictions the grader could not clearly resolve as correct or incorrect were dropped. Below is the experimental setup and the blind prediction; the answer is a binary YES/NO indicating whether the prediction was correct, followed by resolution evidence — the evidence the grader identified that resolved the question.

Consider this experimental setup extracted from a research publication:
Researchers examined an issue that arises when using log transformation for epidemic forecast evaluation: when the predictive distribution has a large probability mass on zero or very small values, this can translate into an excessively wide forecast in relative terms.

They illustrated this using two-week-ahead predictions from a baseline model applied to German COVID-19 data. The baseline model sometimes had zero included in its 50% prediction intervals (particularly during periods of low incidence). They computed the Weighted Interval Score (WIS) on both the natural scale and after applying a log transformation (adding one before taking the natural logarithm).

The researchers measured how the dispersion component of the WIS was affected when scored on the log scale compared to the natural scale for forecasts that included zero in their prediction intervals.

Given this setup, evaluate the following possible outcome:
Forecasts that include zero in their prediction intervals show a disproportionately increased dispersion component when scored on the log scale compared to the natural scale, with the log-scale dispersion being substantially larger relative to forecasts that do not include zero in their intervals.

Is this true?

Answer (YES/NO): YES